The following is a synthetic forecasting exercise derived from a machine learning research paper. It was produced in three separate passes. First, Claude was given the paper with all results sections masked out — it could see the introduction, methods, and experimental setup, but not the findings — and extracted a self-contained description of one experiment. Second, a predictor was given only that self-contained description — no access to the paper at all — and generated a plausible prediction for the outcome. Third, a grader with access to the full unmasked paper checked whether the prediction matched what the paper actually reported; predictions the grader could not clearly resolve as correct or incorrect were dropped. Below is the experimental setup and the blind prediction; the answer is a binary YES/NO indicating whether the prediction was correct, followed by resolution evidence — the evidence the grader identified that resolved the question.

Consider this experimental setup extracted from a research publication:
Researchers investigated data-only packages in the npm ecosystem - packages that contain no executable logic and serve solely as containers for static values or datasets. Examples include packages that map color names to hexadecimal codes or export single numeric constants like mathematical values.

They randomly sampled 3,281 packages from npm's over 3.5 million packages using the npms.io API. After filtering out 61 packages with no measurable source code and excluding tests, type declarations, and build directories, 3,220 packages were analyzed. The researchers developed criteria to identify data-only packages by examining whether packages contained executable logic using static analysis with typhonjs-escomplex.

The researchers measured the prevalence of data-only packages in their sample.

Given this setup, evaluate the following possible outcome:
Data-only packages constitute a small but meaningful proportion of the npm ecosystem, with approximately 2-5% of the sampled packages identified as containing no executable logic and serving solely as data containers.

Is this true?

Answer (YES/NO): NO